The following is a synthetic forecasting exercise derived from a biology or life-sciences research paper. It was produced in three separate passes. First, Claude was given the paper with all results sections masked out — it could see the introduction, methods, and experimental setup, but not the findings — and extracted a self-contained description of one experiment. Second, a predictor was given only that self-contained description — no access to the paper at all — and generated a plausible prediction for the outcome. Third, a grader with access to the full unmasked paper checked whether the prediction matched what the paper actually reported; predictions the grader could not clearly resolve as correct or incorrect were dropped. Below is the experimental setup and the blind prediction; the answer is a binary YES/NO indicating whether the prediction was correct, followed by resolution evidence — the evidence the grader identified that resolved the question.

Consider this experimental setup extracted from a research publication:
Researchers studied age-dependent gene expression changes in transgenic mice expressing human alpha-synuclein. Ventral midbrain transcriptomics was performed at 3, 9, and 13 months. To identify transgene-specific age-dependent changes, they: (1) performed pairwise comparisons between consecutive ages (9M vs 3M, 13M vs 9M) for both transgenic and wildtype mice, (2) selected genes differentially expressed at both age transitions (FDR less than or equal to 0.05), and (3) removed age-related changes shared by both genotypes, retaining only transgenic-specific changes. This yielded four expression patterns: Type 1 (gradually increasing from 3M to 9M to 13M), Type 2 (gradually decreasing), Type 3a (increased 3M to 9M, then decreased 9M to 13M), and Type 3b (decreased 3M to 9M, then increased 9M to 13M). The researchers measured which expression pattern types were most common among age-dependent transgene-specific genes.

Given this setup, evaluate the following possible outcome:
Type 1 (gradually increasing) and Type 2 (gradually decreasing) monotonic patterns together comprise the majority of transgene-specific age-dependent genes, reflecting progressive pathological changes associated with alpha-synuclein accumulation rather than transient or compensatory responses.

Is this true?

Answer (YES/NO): NO